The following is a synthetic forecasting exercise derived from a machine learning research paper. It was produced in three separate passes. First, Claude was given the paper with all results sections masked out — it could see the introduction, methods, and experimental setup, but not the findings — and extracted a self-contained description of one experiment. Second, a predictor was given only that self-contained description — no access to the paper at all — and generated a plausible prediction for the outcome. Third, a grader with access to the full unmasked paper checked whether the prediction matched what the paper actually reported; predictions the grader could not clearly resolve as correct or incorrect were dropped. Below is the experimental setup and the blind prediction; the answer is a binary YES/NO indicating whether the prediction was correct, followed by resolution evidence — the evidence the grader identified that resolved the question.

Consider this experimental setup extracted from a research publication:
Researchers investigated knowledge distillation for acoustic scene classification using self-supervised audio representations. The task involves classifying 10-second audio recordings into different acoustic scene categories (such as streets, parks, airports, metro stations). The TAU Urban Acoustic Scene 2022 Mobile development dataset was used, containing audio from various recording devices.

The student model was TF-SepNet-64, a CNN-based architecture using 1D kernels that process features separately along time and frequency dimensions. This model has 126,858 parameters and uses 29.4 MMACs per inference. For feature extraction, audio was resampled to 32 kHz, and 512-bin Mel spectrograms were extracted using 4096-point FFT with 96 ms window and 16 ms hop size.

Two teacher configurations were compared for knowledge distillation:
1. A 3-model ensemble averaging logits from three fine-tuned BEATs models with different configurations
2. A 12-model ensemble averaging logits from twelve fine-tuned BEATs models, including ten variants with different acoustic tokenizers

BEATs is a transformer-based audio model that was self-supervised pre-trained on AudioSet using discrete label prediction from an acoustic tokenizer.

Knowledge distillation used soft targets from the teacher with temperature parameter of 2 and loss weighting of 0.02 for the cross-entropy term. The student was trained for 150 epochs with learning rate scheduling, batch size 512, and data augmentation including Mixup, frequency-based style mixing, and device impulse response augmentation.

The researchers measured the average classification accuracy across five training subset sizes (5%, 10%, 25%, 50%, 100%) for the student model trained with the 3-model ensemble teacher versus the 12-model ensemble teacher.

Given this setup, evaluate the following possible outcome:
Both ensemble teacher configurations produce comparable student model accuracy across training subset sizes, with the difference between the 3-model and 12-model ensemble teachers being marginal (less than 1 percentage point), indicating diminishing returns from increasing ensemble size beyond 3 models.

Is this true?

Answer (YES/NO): YES